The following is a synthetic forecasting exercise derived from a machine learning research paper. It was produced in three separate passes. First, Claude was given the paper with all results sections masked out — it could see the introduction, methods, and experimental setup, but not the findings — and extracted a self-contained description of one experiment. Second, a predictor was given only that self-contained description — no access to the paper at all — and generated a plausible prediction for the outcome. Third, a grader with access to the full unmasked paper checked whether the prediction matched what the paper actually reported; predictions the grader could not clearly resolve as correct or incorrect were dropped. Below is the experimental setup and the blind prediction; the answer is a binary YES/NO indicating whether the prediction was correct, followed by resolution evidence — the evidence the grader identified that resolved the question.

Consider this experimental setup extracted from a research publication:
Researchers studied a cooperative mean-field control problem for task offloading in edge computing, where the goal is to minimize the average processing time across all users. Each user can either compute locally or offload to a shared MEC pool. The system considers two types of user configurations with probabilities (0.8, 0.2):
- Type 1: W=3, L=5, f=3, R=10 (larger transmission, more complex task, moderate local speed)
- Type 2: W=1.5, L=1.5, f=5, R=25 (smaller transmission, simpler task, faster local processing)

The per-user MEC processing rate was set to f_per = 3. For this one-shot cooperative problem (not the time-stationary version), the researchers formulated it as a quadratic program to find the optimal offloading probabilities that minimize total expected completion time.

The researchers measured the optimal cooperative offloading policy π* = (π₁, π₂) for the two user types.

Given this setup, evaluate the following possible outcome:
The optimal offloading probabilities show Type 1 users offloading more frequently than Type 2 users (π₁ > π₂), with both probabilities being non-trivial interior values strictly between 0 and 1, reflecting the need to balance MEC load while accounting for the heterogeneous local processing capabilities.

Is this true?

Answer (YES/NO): NO